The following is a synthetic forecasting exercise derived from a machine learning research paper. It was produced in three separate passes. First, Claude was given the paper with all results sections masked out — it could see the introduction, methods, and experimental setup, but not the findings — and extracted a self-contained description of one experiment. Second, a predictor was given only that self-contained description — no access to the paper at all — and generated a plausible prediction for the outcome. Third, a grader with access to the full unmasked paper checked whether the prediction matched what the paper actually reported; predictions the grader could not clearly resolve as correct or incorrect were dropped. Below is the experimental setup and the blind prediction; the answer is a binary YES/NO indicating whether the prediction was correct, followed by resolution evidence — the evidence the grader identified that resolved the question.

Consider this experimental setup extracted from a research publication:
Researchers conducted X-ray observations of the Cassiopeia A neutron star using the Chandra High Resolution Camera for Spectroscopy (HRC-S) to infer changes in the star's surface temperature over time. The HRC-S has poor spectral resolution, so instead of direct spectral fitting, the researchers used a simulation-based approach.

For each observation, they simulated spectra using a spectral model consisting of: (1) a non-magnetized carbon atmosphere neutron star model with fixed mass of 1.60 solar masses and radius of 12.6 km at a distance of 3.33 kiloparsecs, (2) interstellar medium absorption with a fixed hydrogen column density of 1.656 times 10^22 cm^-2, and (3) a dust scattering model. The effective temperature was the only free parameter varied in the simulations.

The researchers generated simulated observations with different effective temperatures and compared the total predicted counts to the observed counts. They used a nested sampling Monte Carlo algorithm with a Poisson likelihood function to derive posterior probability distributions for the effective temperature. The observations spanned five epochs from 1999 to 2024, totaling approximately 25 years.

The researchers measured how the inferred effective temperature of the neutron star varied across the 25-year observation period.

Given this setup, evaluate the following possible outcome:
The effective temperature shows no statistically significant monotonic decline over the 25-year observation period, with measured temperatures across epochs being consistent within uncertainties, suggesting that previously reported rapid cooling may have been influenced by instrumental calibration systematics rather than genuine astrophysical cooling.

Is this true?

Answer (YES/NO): NO